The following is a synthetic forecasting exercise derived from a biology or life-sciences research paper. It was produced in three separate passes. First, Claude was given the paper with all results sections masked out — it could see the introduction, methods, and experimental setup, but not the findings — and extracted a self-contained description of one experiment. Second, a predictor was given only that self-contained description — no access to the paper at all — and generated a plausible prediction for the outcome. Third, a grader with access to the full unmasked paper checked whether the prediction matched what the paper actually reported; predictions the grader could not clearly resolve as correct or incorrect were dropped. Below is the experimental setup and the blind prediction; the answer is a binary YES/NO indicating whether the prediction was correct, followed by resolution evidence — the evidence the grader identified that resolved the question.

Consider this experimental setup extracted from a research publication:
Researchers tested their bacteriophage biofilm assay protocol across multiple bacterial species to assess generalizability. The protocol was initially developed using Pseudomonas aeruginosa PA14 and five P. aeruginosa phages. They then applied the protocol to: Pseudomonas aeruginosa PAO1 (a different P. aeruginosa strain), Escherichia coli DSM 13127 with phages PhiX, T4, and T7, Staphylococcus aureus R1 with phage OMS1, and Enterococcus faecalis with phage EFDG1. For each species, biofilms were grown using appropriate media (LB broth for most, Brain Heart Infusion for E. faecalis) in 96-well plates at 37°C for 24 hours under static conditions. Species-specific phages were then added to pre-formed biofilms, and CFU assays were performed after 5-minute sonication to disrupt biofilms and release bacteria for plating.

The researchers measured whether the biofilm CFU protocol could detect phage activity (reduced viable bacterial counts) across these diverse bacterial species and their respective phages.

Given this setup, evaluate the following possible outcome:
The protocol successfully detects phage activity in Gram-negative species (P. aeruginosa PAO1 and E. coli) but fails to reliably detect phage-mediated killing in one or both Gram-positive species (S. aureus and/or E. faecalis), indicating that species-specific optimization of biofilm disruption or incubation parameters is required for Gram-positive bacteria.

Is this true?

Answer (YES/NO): NO